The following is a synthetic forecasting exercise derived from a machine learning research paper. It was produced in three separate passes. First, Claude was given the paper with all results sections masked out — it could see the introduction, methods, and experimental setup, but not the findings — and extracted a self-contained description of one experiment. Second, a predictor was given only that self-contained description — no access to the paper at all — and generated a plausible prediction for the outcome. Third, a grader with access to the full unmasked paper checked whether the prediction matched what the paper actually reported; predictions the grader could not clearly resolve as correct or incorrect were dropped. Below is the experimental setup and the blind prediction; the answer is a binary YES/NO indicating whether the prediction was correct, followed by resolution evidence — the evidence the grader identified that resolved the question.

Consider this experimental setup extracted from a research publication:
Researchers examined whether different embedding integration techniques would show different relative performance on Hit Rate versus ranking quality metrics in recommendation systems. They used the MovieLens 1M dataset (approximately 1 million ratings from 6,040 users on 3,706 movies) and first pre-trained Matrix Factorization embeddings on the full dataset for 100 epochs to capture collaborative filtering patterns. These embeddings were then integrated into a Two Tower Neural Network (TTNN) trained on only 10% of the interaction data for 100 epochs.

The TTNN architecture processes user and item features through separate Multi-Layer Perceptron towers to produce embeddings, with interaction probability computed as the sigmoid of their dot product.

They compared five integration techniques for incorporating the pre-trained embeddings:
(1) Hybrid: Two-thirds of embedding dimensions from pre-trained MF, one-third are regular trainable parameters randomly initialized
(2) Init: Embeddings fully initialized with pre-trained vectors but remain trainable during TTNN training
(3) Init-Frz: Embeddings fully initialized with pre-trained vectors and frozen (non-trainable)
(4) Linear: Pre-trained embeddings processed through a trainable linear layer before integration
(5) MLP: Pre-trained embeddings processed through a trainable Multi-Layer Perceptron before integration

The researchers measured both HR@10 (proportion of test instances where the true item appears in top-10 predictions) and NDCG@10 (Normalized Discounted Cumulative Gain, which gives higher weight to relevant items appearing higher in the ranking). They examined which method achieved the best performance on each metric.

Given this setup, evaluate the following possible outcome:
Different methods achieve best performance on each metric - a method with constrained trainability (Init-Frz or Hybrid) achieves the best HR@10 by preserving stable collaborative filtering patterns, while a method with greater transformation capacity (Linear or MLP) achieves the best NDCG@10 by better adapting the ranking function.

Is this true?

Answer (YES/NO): NO